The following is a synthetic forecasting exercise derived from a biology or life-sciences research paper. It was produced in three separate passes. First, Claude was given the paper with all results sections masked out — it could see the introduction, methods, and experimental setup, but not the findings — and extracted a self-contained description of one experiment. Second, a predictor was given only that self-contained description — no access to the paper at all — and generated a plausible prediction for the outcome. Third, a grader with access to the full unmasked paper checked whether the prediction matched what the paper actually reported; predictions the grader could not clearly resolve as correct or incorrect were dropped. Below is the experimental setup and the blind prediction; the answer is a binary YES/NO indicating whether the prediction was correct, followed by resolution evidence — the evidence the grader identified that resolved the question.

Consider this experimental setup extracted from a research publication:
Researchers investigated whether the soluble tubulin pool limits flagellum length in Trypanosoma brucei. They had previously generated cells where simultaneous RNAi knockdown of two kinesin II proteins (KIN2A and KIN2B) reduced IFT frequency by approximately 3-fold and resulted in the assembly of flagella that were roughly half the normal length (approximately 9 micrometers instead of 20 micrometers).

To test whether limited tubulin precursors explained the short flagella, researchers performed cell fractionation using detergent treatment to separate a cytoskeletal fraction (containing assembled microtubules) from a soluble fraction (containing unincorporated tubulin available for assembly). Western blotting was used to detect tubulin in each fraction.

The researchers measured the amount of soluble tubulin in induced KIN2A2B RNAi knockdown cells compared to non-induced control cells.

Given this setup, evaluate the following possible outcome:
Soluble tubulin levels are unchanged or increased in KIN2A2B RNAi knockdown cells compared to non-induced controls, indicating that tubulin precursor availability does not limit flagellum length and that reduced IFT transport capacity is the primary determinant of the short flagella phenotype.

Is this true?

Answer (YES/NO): YES